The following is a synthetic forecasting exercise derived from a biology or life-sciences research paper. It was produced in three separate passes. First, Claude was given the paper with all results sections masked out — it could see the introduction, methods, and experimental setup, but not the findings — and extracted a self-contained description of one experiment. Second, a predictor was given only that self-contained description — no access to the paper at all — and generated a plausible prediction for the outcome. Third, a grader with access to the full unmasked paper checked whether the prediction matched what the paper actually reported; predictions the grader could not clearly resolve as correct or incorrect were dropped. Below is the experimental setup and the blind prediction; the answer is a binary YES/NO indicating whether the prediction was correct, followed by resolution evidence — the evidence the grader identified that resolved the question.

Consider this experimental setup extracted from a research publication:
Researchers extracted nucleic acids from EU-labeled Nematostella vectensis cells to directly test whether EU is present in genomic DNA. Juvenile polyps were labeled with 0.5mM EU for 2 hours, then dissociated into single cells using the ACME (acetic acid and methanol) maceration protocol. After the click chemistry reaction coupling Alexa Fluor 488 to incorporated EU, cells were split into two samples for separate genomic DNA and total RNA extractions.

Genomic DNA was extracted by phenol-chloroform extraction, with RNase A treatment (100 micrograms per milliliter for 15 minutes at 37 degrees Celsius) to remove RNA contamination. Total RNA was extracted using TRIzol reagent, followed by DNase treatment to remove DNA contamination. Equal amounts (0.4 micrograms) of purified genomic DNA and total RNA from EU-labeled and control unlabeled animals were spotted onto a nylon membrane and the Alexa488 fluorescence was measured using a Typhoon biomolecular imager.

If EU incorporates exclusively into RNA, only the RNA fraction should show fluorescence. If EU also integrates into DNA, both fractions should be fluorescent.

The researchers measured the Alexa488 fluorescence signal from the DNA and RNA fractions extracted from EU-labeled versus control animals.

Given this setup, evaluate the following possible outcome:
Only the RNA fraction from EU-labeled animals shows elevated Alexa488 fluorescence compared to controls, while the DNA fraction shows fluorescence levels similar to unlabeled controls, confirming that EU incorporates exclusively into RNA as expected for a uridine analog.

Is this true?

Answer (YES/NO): NO